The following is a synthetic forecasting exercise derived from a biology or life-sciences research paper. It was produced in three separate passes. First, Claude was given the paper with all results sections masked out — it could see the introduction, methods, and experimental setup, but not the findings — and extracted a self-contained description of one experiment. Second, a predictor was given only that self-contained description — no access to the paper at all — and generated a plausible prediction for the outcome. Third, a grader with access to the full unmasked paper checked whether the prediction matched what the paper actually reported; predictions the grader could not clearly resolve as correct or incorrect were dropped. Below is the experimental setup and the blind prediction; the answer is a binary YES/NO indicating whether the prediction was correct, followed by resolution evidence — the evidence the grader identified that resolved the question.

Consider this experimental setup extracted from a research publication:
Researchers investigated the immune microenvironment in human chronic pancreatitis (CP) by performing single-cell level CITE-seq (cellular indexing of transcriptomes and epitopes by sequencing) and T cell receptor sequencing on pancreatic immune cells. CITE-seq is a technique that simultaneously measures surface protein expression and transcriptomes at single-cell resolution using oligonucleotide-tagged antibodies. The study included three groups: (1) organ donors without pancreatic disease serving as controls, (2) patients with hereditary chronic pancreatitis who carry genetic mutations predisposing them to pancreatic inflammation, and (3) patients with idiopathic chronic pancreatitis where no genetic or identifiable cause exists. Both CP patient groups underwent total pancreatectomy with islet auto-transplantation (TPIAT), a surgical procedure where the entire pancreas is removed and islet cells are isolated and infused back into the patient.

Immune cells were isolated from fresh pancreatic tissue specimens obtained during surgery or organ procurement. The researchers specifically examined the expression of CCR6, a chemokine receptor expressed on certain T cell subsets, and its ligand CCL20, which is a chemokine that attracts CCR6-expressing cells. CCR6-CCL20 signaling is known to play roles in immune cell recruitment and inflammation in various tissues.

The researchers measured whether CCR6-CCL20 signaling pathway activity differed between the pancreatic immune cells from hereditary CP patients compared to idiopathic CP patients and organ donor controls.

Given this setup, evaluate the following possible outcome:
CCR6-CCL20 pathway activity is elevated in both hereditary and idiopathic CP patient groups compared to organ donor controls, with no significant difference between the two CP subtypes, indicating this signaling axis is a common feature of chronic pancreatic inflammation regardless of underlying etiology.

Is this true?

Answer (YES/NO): NO